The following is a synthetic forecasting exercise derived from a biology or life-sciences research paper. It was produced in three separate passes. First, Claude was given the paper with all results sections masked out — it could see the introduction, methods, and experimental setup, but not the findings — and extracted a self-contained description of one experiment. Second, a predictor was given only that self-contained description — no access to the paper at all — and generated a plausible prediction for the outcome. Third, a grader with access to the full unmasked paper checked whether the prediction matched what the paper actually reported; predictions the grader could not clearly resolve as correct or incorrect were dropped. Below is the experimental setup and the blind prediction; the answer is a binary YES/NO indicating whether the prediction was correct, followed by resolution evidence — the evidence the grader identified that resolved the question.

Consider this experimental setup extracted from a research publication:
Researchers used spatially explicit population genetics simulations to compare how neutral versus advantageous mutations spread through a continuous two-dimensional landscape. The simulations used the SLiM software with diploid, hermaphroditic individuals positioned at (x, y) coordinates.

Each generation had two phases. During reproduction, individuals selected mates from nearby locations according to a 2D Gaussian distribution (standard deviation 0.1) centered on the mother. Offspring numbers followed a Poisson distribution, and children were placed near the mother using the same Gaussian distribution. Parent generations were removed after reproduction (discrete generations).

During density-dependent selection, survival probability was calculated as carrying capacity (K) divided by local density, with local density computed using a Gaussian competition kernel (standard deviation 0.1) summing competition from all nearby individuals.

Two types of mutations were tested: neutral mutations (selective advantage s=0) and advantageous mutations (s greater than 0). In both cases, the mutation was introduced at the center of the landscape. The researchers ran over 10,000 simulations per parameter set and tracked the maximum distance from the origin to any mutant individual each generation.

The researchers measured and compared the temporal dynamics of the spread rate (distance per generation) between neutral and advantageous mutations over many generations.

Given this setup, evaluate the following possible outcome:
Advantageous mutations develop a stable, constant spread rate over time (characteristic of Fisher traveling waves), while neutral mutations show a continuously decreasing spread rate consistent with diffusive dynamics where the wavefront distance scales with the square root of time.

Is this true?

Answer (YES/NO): YES